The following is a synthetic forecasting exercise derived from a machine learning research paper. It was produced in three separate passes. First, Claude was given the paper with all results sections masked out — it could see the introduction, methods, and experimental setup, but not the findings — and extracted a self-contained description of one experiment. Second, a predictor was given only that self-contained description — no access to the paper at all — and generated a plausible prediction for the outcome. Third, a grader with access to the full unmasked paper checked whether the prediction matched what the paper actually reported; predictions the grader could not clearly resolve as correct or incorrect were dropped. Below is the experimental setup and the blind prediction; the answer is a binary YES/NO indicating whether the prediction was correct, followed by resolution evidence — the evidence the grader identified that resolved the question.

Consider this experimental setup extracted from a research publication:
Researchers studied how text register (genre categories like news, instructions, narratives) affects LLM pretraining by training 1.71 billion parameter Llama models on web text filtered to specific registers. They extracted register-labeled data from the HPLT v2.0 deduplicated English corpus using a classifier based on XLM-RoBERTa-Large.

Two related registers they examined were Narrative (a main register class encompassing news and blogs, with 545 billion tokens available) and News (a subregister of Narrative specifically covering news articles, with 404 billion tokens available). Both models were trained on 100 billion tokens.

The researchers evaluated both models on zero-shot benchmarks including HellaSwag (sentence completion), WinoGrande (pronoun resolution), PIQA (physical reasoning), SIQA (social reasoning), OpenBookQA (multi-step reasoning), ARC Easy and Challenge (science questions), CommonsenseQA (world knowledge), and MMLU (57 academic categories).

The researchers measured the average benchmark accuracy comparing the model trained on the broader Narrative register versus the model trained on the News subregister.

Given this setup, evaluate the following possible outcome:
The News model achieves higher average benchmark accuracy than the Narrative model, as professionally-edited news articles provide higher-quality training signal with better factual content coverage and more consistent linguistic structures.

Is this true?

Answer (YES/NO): NO